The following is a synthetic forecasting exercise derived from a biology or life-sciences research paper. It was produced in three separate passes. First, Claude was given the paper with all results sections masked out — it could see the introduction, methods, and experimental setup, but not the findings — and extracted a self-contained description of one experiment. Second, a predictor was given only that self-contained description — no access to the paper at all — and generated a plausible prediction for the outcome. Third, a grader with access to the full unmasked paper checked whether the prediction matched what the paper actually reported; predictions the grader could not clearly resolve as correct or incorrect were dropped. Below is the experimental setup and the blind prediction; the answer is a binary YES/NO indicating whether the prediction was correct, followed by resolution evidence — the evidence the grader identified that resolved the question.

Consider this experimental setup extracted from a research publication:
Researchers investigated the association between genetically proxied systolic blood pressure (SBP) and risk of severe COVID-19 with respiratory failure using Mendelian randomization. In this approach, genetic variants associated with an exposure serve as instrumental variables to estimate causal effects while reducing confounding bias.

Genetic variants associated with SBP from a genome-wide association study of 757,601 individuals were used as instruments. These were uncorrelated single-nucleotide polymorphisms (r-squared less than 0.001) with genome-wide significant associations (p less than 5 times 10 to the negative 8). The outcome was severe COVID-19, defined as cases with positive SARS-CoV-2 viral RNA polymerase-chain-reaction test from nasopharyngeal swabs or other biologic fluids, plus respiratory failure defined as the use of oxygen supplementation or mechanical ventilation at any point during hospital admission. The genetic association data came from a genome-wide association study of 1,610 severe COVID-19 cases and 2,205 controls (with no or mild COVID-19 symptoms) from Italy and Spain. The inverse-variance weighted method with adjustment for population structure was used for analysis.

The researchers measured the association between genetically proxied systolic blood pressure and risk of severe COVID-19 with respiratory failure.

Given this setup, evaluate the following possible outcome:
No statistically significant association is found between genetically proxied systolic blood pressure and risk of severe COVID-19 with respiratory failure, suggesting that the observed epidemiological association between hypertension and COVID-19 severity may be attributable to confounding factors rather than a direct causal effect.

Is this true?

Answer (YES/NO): YES